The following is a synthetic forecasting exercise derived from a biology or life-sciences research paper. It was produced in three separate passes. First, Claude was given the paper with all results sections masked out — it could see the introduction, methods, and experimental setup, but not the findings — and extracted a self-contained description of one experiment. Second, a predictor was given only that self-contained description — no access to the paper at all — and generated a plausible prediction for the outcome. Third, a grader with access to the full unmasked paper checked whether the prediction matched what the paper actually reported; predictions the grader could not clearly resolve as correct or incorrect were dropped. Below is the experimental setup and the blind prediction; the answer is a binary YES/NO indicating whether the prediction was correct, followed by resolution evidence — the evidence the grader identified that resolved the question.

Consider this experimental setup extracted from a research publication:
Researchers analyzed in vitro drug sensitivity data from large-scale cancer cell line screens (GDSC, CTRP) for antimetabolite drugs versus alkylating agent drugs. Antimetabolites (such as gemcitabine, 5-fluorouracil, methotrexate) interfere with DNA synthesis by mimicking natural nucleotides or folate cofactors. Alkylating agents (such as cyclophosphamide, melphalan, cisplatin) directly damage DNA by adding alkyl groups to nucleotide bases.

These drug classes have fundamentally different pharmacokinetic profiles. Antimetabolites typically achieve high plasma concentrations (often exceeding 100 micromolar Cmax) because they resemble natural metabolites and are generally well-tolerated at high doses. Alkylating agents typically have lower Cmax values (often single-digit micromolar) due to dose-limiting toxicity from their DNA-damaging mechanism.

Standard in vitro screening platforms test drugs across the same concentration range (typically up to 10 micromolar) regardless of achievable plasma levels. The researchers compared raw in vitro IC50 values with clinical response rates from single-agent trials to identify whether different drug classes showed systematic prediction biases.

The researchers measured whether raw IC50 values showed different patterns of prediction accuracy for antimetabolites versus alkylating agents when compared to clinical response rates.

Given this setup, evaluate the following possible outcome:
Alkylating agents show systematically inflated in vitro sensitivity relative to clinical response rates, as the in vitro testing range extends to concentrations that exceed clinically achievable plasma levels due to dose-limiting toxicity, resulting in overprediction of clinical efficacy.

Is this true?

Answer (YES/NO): NO